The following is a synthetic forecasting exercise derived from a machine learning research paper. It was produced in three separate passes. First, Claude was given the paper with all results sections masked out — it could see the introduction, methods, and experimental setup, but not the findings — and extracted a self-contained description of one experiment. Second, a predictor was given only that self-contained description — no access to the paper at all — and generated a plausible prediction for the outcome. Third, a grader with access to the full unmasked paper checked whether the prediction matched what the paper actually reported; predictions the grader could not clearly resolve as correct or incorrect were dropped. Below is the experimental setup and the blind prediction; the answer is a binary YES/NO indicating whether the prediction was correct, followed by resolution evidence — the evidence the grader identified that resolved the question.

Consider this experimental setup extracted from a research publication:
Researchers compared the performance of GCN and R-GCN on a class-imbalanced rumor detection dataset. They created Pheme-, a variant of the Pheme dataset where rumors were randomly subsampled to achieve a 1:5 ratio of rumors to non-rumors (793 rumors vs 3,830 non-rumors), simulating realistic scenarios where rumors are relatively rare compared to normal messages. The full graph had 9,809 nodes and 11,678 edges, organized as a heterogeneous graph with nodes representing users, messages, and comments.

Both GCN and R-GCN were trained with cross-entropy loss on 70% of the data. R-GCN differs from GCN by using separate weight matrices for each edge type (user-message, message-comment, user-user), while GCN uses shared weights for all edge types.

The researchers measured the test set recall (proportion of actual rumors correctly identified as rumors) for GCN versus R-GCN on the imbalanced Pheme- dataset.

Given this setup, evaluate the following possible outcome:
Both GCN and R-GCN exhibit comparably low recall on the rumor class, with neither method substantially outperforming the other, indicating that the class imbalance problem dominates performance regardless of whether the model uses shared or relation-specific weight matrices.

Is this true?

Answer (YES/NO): NO